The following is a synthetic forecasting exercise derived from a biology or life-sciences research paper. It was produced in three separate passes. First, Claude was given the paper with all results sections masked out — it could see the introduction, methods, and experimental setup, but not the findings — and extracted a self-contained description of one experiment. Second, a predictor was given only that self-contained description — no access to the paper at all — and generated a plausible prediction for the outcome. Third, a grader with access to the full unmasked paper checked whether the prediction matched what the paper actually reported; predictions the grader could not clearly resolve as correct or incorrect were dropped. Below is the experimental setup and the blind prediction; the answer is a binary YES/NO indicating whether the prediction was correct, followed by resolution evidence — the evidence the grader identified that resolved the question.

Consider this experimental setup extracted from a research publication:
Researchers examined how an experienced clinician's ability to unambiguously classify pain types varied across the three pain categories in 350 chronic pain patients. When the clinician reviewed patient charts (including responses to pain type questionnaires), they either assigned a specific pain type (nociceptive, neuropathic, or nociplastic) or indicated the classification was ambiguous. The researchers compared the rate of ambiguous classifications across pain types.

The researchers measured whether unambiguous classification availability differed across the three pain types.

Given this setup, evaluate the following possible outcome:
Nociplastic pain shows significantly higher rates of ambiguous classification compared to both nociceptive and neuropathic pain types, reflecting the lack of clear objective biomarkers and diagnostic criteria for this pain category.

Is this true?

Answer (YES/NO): NO